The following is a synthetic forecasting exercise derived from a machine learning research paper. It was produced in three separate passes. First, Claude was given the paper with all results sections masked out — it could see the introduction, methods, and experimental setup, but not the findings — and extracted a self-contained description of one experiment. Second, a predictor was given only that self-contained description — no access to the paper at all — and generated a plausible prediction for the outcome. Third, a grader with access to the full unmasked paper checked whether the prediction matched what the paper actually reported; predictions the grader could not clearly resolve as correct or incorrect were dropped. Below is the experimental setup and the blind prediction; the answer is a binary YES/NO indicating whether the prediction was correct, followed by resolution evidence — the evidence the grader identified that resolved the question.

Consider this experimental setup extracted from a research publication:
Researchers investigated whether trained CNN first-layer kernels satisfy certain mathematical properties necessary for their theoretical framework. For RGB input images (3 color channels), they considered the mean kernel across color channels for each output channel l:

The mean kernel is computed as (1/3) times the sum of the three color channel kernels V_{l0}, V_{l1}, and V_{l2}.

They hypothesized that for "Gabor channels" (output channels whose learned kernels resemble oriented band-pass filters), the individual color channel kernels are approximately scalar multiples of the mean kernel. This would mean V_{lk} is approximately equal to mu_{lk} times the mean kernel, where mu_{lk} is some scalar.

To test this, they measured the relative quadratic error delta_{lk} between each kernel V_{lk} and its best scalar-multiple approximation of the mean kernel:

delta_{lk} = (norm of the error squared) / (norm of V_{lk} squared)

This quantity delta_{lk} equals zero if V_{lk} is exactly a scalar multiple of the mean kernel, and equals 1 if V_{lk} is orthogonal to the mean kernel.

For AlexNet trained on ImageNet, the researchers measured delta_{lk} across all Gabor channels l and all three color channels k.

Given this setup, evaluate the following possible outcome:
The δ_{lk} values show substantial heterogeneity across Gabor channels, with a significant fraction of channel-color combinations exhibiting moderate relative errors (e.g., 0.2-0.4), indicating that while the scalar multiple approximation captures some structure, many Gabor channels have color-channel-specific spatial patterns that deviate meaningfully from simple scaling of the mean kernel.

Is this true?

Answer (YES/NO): NO